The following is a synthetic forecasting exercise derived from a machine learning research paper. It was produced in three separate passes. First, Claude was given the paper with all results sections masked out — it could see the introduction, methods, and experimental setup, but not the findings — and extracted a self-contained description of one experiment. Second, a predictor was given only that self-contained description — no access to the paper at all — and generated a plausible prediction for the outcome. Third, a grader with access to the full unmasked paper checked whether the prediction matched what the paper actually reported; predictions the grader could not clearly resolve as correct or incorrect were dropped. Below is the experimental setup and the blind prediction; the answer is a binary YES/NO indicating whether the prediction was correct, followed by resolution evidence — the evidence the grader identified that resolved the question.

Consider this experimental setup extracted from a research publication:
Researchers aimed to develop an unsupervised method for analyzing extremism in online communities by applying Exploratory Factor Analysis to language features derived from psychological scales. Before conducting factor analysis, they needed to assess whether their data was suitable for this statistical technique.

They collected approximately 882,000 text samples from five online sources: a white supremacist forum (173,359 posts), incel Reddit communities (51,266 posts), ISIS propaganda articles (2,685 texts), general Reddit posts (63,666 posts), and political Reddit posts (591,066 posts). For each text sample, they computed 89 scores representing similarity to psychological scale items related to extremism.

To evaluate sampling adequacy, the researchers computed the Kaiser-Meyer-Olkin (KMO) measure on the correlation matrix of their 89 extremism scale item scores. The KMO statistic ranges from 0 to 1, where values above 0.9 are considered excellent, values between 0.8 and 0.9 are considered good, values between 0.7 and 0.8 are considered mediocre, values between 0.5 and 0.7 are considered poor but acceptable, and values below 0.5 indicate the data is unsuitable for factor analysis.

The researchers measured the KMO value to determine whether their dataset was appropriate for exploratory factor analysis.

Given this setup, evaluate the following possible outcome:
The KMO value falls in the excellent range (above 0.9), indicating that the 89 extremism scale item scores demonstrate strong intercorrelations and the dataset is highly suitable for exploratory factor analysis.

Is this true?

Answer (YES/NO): YES